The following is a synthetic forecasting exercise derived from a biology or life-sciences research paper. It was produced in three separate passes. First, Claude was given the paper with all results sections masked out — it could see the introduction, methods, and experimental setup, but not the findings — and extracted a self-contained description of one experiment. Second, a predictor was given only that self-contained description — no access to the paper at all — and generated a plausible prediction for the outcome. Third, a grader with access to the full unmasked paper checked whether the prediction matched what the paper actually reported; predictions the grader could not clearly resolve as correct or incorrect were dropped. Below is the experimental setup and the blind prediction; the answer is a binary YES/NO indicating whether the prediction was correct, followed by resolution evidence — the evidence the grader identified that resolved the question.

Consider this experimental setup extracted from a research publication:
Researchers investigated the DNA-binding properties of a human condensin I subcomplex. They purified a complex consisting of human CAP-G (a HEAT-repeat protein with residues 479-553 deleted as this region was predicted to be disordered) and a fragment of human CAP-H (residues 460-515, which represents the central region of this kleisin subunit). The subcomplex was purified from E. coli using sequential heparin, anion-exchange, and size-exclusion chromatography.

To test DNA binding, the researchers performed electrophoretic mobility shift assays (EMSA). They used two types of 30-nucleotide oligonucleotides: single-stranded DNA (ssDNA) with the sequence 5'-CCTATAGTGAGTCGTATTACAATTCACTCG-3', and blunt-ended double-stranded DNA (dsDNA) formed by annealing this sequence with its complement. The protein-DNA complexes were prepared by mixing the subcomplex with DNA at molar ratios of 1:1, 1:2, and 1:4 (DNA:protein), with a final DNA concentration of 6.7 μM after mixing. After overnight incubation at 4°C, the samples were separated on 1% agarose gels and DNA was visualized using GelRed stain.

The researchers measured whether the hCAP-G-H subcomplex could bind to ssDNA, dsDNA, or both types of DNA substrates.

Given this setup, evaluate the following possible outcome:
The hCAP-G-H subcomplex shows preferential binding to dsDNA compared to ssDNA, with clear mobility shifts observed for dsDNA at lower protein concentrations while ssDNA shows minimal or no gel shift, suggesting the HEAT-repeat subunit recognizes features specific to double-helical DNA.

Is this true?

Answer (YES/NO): NO